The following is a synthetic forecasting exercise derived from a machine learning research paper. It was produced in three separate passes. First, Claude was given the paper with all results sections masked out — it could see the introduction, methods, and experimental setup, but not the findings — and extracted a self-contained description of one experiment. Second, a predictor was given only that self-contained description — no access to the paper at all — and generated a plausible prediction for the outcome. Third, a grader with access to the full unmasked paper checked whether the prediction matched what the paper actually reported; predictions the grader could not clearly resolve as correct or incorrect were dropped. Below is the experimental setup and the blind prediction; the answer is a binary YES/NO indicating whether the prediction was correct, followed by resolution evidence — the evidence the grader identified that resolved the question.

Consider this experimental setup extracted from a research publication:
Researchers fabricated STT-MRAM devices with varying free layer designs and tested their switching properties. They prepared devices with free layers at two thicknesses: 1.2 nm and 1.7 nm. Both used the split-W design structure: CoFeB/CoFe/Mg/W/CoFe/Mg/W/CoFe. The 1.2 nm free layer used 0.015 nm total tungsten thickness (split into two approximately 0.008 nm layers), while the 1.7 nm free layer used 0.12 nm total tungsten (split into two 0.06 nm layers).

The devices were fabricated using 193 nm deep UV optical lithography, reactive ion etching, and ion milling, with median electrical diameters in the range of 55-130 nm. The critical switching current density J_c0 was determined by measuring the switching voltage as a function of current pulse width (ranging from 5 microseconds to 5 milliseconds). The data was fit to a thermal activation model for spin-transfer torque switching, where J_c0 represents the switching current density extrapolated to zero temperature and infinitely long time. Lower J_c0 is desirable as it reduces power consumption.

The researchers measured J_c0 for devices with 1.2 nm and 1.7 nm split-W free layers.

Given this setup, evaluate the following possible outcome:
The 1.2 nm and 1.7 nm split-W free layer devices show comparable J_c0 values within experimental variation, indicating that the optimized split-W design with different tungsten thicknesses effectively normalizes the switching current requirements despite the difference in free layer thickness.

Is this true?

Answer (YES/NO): NO